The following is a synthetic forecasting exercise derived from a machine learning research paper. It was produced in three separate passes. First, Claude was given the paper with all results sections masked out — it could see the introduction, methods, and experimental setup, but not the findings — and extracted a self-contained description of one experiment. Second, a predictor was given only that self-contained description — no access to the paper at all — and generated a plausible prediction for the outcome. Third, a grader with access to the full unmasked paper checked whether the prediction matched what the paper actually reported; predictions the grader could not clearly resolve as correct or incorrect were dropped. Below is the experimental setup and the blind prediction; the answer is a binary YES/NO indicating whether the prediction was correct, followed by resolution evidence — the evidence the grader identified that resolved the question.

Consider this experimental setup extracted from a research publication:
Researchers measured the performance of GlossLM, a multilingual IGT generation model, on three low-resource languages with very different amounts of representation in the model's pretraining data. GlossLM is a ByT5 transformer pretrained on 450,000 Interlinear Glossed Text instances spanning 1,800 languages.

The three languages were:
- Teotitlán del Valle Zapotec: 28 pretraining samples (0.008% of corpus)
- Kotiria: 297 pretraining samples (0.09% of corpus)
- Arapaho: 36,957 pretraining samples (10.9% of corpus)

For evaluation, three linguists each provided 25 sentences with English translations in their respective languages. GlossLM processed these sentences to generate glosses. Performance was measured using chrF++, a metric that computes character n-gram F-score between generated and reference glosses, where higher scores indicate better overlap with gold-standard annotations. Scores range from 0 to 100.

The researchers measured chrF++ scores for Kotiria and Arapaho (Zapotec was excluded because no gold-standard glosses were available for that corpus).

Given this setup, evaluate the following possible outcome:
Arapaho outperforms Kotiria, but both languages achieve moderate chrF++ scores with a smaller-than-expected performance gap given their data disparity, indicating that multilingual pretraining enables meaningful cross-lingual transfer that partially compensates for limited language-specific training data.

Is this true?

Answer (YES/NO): NO